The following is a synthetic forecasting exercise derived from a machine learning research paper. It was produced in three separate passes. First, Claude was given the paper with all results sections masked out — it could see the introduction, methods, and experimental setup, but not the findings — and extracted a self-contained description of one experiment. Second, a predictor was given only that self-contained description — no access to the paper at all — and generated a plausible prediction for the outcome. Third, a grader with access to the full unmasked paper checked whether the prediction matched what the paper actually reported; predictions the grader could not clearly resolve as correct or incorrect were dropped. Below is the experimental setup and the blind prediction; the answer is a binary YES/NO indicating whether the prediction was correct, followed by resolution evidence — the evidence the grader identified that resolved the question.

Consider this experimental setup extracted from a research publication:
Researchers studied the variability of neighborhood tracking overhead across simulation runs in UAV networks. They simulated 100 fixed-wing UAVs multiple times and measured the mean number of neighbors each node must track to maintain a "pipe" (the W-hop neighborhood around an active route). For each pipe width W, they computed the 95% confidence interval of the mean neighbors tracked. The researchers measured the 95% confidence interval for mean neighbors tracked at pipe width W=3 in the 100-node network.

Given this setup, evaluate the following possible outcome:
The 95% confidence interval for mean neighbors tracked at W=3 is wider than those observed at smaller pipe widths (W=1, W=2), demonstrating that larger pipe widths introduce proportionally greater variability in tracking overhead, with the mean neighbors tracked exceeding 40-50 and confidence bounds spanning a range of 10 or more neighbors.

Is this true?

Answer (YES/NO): NO